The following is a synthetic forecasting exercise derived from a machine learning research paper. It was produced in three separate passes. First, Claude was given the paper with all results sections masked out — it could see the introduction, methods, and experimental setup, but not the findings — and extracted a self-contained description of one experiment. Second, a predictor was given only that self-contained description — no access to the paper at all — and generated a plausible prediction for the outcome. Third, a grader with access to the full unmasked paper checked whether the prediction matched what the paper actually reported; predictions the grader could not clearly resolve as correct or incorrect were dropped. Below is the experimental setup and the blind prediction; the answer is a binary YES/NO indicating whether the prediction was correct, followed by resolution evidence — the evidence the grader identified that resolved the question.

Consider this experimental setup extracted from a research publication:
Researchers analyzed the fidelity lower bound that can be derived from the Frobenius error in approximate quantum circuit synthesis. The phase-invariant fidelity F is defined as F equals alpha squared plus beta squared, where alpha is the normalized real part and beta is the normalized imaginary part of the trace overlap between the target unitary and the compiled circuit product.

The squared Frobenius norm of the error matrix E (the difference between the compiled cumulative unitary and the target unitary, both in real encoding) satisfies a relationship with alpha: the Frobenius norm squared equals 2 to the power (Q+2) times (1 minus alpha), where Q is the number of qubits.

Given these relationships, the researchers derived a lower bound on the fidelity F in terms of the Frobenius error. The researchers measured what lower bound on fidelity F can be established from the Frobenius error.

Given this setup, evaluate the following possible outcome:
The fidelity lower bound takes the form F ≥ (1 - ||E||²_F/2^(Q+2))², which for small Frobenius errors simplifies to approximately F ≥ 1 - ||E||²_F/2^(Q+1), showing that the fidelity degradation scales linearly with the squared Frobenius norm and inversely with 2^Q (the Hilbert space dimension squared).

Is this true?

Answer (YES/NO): NO